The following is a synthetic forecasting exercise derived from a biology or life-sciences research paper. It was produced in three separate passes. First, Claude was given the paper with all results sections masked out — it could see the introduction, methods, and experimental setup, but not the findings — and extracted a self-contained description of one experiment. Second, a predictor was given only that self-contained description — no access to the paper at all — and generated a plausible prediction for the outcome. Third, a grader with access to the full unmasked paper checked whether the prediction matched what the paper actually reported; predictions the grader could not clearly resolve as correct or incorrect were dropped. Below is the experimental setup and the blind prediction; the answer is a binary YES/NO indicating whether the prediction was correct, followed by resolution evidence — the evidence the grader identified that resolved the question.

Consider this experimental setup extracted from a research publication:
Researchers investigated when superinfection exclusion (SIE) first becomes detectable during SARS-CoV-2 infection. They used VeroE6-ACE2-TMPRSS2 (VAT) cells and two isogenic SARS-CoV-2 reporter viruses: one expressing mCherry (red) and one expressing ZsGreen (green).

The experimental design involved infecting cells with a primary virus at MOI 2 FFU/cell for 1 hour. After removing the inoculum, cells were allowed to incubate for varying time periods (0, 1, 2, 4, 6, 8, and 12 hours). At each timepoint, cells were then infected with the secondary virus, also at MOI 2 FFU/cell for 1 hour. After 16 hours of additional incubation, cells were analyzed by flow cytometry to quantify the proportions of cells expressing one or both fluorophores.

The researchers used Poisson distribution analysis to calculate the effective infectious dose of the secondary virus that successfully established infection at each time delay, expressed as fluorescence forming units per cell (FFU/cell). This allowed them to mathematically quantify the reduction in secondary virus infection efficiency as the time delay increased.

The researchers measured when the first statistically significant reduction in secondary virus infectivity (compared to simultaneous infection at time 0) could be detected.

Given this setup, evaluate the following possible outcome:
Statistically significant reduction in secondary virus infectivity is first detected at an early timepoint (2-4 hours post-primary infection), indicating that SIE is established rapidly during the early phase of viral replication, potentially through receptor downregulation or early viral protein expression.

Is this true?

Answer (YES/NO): YES